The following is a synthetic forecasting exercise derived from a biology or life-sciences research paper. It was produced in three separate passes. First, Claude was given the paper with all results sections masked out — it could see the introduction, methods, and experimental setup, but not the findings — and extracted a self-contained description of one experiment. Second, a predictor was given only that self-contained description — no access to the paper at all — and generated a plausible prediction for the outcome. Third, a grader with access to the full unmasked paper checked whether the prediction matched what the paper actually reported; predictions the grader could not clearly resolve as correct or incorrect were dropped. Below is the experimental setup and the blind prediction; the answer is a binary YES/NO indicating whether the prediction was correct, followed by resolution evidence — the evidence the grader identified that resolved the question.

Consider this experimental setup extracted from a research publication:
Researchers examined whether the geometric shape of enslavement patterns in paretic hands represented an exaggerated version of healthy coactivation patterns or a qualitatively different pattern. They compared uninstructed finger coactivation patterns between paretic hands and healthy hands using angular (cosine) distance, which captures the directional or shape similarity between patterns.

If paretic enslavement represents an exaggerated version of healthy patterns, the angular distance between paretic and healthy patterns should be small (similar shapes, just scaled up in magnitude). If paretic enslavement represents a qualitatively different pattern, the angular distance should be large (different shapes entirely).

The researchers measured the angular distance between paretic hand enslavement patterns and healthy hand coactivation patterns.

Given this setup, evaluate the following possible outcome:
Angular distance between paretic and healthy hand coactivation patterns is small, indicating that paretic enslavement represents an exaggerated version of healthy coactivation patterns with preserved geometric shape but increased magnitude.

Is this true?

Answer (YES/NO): NO